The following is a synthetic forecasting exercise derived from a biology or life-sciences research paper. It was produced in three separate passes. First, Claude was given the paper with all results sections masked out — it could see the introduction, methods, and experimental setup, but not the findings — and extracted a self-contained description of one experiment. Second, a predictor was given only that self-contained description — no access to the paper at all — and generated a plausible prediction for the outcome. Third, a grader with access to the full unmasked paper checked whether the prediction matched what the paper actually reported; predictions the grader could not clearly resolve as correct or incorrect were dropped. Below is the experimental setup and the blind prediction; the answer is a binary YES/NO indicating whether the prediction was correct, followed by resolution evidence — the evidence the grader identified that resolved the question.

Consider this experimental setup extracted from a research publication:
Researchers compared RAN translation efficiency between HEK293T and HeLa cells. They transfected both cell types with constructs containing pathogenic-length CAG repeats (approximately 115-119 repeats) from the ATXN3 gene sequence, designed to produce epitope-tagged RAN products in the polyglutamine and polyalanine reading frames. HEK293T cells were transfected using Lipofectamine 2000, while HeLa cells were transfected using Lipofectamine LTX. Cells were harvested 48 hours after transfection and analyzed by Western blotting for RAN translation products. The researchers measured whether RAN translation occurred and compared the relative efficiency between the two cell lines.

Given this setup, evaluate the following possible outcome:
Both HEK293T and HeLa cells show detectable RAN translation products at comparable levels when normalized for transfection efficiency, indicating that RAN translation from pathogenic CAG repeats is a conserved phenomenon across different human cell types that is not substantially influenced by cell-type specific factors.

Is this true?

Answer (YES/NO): NO